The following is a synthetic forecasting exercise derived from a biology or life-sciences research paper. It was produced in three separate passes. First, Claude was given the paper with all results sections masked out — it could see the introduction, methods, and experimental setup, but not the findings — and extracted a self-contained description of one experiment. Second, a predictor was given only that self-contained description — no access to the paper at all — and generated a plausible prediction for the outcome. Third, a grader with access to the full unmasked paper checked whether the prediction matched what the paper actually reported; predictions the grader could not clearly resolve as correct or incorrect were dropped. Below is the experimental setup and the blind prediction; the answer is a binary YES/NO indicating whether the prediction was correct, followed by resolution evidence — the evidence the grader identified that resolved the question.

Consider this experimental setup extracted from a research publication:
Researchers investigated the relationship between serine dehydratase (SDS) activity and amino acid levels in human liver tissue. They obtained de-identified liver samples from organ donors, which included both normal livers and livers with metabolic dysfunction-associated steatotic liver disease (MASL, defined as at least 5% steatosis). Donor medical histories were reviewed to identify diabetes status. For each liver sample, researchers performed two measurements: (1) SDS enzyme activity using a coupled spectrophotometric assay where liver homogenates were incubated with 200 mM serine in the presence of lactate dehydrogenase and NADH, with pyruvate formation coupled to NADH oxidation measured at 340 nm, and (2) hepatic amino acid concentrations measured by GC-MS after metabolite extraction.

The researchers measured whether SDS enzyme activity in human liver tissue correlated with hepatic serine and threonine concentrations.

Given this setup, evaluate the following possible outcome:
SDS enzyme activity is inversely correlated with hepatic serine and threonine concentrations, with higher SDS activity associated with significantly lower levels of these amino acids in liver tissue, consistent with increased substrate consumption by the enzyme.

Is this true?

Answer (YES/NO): NO